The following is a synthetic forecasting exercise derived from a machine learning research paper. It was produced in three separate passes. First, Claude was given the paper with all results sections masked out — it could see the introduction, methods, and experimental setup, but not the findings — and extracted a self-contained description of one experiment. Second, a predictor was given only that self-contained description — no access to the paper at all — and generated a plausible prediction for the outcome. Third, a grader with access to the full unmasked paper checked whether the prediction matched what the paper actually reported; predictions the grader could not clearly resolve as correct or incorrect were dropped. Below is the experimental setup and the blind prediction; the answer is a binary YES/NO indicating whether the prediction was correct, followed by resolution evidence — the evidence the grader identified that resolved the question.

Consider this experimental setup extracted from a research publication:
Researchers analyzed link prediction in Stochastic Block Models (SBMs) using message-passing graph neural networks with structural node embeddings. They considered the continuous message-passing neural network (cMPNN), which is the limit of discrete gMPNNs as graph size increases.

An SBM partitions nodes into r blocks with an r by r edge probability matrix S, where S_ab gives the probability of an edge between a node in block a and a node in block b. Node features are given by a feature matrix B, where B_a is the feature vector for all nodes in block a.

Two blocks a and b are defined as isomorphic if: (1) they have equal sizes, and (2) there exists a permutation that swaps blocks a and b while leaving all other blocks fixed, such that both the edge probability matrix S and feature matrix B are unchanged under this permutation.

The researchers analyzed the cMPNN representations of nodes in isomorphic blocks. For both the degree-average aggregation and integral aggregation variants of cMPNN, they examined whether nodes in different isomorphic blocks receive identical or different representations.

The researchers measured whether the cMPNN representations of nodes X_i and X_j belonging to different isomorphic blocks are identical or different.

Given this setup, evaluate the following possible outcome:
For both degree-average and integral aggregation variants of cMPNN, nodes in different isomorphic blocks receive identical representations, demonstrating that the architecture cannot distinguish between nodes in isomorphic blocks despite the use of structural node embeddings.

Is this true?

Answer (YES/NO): YES